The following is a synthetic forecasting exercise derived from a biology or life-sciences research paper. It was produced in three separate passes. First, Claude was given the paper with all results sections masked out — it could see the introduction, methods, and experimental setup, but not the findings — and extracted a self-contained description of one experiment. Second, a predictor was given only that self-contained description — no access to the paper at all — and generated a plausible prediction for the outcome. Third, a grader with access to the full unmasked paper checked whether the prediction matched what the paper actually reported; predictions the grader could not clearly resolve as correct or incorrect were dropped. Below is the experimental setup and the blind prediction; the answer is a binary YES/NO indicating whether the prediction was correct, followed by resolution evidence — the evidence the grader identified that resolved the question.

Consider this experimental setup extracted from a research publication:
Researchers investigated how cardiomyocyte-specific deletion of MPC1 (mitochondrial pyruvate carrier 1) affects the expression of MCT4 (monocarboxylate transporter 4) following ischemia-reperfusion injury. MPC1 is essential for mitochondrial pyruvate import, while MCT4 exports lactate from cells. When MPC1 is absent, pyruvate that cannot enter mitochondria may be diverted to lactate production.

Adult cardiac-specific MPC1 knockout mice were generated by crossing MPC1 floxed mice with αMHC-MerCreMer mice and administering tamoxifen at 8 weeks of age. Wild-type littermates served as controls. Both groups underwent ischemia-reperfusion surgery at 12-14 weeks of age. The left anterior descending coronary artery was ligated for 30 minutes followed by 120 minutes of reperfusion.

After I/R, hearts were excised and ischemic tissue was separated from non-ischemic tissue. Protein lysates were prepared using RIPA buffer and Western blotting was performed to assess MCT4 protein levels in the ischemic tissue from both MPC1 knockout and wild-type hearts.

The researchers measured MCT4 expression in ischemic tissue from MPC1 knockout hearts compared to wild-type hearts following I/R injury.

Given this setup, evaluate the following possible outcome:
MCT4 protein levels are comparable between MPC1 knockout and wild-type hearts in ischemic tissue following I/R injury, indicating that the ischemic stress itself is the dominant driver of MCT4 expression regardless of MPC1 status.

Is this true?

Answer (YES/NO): NO